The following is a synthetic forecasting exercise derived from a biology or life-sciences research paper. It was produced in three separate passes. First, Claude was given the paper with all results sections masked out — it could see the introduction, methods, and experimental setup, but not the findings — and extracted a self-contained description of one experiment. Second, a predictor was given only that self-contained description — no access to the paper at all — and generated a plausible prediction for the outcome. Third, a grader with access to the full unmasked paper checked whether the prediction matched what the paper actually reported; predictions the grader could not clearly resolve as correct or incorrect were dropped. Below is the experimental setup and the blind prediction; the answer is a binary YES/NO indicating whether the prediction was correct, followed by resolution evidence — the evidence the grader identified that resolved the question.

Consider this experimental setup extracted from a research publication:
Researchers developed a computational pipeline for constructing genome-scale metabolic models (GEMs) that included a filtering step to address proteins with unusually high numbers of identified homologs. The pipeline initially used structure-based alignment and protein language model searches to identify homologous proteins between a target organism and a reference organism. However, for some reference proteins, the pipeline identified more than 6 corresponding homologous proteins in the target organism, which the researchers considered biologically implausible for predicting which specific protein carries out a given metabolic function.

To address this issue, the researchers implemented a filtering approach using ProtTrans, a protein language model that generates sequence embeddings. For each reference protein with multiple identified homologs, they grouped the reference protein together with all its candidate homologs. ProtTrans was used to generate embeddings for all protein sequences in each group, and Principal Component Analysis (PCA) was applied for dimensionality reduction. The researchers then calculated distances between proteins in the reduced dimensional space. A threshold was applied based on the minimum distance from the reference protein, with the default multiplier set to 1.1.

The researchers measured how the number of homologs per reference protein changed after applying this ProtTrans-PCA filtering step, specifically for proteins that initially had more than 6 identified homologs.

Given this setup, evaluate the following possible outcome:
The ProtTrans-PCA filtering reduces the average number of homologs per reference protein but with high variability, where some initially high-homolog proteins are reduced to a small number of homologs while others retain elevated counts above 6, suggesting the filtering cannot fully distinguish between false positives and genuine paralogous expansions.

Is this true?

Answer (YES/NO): NO